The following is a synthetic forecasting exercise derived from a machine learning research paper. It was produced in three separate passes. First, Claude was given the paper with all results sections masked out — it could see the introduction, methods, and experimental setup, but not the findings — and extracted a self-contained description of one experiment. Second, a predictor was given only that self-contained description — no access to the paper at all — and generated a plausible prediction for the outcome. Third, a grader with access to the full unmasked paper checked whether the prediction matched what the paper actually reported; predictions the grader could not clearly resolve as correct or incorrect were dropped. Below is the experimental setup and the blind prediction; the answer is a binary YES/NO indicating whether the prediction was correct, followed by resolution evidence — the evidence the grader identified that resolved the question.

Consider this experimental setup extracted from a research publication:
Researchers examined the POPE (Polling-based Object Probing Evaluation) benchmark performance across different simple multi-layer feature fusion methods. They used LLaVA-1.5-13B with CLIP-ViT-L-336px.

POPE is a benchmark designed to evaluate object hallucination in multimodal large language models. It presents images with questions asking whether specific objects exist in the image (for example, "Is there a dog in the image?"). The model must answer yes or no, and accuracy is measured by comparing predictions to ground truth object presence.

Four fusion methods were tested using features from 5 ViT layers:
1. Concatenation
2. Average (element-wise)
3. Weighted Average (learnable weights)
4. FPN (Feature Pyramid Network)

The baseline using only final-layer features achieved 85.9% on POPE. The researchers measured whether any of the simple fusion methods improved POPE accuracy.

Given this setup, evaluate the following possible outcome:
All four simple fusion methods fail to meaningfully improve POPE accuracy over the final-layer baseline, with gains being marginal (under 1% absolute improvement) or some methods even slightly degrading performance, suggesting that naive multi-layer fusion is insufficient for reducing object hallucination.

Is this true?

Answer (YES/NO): NO